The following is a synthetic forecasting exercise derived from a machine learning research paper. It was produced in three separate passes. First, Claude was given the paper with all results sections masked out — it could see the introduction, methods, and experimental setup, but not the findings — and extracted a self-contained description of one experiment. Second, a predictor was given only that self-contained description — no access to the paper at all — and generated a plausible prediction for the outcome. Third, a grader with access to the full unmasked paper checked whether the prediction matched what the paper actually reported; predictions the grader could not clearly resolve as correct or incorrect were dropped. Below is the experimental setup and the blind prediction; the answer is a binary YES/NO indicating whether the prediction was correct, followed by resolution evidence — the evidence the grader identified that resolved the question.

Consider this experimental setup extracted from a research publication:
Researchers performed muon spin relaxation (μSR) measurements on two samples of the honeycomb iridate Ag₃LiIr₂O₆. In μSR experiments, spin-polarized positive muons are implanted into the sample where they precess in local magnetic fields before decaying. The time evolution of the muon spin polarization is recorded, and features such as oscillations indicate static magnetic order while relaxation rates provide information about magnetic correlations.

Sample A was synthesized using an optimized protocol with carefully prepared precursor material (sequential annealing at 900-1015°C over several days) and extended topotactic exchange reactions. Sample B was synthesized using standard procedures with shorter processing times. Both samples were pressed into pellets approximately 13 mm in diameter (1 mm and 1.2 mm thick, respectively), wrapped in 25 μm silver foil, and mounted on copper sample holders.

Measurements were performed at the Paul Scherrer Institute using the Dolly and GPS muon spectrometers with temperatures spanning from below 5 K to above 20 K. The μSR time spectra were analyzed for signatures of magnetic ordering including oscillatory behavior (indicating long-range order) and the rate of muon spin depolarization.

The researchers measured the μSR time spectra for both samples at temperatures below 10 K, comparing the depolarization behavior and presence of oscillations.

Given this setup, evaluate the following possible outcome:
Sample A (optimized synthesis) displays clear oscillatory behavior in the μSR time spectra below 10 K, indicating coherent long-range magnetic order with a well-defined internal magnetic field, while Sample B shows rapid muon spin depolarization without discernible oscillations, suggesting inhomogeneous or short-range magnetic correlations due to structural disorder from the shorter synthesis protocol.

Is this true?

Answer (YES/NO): YES